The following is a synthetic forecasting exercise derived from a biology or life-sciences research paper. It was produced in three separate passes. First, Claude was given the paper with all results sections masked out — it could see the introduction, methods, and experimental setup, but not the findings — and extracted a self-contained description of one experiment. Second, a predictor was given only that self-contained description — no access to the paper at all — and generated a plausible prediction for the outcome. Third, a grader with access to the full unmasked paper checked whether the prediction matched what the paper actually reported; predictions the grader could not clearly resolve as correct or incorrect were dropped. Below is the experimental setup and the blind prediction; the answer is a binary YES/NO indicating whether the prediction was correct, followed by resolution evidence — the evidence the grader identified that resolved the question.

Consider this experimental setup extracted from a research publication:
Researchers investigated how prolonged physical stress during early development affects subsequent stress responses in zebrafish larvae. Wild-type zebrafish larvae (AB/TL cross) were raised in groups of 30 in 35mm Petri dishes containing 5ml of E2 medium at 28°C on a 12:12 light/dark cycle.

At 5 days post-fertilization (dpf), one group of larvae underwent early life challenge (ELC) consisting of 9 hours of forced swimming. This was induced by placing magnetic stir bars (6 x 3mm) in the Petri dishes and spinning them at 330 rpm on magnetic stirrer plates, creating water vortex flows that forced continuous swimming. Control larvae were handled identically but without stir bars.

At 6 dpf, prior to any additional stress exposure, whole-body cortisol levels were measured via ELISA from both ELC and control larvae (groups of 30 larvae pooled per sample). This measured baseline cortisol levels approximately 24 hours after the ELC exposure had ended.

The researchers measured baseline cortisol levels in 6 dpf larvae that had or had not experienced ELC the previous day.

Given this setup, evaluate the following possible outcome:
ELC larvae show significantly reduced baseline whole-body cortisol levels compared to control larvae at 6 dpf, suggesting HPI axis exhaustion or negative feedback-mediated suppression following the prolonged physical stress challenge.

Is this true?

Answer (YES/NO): NO